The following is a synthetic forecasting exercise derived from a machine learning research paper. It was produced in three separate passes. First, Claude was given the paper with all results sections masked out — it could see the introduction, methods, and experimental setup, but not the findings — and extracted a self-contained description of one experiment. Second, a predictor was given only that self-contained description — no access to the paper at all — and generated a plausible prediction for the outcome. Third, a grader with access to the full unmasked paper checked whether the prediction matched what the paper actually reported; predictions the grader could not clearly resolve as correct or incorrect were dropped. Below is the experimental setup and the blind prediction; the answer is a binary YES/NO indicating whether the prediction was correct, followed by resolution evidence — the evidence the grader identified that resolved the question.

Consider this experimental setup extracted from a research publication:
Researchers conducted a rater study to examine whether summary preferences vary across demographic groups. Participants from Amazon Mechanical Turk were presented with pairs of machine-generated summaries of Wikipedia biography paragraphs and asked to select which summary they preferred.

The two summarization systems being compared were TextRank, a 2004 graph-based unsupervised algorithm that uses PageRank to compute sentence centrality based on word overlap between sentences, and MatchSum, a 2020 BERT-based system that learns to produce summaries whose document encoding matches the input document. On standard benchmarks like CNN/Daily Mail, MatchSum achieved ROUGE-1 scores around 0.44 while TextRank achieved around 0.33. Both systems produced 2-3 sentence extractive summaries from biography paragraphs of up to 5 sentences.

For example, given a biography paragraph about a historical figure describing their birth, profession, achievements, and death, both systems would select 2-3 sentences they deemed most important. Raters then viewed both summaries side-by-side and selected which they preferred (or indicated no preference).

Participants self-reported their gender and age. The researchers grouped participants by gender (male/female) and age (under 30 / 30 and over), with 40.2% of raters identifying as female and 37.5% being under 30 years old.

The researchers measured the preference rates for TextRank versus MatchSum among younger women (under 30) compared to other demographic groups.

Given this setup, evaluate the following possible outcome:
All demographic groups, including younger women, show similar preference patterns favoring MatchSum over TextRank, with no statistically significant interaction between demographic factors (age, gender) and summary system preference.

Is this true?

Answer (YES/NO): NO